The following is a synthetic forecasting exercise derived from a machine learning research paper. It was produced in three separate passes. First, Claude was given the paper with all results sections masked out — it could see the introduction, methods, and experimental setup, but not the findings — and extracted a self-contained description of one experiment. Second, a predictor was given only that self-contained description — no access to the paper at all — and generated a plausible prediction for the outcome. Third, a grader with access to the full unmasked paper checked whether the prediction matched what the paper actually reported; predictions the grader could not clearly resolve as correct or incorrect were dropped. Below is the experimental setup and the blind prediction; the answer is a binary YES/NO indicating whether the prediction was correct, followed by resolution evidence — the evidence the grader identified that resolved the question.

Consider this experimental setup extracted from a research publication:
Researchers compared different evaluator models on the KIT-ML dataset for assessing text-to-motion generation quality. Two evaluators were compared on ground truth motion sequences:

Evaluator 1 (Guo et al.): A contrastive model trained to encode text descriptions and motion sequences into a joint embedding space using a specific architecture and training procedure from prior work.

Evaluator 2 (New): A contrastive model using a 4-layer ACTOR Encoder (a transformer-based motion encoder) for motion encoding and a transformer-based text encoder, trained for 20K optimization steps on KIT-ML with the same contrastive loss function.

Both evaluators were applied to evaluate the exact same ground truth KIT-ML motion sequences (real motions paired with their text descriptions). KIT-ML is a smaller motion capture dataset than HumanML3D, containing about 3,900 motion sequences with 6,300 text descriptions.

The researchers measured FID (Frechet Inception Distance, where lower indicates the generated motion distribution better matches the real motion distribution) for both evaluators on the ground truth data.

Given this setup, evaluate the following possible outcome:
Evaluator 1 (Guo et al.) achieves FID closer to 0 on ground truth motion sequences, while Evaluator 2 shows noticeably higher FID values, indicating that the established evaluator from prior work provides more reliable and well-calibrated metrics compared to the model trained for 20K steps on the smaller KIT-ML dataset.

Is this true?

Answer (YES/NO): NO